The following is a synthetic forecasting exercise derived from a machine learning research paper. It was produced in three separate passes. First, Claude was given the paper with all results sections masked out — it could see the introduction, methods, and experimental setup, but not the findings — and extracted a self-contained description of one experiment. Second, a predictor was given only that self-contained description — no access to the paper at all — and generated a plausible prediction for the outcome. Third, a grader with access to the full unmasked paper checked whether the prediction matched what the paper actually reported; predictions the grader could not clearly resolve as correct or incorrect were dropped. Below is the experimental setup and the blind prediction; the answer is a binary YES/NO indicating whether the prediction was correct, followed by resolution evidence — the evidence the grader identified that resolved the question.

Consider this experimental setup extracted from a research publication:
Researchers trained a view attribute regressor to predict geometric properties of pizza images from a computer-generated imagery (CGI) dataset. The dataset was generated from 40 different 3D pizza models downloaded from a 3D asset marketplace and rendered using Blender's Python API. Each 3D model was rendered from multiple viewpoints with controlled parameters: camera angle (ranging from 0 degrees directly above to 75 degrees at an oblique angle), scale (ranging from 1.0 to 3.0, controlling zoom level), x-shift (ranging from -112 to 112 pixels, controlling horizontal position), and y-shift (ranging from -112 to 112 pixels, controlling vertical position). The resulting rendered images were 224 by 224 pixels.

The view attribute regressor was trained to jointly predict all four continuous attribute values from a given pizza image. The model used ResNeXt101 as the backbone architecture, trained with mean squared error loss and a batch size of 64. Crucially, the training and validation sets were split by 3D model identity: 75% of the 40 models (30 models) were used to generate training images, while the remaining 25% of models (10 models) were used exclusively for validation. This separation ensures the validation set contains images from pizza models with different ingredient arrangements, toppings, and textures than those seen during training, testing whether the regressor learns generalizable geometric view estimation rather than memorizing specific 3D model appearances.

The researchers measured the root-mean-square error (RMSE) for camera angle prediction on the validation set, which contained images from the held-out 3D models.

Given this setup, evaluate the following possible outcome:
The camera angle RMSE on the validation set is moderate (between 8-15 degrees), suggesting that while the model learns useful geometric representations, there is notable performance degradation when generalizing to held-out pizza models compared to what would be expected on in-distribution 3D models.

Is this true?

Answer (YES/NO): NO